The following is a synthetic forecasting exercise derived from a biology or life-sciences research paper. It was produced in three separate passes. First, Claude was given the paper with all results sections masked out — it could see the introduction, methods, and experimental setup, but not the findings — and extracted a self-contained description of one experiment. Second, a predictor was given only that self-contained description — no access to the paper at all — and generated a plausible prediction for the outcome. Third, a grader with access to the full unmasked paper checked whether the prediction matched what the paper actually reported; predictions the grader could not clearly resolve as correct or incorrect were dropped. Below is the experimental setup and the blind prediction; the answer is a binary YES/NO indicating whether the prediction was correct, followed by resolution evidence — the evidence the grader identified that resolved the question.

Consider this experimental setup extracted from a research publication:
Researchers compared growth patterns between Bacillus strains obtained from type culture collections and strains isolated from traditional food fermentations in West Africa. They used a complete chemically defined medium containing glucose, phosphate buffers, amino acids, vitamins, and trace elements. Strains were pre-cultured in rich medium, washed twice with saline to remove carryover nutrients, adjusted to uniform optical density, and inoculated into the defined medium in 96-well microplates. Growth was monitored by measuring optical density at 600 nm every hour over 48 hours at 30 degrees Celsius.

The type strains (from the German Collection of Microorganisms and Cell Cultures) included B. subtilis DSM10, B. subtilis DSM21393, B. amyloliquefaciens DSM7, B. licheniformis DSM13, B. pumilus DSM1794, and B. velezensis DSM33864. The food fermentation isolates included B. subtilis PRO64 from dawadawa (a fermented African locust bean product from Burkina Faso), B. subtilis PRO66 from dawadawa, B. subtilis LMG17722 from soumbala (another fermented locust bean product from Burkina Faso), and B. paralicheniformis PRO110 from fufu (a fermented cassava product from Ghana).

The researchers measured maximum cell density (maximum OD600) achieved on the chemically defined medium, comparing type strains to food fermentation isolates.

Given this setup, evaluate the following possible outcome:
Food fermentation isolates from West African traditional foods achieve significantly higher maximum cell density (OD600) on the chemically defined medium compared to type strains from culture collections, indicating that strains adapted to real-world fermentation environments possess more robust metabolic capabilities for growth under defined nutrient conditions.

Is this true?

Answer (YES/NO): NO